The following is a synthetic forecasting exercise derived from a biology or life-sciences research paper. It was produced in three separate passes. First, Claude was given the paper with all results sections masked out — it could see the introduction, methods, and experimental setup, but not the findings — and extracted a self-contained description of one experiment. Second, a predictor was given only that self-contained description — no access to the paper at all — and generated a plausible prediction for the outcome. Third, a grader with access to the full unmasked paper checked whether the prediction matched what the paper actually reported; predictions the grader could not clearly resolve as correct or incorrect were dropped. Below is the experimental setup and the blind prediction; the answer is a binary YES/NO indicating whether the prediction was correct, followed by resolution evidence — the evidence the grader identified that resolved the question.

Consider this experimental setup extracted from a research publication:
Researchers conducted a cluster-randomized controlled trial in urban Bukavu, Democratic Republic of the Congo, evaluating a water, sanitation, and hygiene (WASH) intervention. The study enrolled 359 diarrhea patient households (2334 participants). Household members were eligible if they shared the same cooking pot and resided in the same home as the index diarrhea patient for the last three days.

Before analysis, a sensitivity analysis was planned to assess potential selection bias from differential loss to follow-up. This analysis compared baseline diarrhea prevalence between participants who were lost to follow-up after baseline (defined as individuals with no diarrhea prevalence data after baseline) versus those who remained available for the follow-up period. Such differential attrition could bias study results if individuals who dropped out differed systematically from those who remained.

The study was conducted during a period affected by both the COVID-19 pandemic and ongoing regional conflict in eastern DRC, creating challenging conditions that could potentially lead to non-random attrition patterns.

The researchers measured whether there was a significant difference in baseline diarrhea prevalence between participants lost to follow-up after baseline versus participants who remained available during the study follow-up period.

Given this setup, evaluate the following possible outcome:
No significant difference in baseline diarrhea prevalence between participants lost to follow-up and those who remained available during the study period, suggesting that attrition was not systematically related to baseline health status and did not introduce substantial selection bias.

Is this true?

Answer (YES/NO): YES